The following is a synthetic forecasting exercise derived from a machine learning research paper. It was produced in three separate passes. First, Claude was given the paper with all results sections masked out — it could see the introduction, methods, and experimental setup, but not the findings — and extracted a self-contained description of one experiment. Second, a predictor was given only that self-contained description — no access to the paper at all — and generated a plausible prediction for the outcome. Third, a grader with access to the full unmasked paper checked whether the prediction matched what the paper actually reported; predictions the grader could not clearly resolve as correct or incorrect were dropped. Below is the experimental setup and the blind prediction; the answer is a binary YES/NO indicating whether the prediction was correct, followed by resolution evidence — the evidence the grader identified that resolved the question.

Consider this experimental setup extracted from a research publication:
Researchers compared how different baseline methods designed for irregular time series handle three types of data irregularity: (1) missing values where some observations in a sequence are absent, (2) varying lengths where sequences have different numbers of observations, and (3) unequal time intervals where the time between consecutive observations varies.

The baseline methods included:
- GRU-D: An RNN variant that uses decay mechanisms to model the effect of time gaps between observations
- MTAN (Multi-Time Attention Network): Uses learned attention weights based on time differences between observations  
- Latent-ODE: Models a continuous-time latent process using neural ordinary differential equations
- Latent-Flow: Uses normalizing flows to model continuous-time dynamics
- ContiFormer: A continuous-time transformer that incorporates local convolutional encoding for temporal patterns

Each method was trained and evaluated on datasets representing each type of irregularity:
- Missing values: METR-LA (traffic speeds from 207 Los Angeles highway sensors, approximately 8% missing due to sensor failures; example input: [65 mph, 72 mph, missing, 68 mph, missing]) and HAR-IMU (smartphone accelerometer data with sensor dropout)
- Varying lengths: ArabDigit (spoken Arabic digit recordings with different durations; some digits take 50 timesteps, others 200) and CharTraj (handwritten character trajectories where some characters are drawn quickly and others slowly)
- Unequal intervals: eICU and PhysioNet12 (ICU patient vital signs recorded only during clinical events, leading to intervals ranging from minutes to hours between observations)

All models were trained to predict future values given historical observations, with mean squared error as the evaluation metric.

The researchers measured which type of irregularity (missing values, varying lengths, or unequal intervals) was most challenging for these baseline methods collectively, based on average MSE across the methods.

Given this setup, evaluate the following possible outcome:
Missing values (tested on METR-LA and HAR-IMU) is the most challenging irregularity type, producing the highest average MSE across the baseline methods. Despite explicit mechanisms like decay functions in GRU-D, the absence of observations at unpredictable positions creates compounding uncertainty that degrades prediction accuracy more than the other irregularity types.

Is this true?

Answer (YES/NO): NO